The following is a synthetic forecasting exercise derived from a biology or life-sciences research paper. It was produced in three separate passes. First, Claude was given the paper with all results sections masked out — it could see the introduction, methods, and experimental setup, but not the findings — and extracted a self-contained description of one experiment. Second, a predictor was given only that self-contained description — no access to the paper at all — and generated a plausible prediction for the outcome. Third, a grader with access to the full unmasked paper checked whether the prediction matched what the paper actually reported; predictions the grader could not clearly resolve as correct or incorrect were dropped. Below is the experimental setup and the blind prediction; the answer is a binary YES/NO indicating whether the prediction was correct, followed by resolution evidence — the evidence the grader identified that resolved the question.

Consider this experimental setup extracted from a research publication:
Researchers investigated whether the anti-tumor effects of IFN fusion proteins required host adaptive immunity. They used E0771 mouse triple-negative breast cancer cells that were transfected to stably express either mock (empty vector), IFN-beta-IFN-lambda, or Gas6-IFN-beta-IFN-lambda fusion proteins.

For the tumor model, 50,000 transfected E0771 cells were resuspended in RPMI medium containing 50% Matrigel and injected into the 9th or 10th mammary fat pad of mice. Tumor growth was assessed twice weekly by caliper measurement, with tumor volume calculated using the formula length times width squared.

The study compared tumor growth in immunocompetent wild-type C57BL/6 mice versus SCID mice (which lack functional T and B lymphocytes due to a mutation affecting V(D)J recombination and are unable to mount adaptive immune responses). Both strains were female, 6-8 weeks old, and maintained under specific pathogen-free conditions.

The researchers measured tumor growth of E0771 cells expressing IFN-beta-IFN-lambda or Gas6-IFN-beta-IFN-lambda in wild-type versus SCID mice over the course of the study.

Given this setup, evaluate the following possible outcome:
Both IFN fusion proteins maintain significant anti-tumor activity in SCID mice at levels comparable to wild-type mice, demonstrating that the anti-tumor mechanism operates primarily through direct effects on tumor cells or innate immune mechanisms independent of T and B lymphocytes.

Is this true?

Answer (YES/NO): NO